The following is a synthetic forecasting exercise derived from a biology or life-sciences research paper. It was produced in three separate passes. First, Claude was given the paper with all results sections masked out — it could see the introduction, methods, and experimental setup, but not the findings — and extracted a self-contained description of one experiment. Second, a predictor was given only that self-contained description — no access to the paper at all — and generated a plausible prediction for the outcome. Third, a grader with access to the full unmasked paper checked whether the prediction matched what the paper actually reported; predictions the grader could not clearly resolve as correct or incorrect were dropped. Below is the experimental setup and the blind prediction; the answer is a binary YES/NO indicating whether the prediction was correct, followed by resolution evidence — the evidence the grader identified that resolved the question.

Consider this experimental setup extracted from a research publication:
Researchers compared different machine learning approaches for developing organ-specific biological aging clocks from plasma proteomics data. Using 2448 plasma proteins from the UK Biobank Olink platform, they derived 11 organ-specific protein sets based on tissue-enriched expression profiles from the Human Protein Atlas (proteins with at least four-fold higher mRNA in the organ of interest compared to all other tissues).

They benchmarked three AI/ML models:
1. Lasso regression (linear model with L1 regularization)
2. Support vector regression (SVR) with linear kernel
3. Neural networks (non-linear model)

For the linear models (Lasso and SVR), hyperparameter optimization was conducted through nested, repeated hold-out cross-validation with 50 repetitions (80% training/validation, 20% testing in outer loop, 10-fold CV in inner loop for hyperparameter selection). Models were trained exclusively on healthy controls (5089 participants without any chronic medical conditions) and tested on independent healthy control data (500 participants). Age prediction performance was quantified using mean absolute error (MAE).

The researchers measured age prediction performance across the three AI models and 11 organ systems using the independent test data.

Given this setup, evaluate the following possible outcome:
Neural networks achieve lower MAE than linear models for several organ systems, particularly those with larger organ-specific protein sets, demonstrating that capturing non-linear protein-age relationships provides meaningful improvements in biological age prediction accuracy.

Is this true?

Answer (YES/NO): NO